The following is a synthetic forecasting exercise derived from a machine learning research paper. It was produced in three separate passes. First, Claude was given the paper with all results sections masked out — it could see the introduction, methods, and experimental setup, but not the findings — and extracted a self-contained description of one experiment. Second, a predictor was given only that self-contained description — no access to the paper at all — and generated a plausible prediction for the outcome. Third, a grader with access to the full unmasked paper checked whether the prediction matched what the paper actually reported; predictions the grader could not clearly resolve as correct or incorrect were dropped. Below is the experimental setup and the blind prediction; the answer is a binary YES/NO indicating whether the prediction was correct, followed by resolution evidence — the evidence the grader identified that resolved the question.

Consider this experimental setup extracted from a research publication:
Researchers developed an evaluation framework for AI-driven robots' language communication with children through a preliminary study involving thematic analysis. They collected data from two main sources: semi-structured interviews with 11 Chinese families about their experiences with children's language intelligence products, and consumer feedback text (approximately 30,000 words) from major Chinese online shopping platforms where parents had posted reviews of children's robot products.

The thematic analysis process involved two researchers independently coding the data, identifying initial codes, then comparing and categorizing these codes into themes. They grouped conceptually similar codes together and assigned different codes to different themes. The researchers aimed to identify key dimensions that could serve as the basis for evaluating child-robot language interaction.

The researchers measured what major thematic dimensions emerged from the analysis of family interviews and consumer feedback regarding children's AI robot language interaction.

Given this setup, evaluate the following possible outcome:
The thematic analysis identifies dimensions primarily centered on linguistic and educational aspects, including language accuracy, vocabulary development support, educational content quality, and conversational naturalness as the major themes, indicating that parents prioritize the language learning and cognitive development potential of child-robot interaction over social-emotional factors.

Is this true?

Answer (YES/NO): NO